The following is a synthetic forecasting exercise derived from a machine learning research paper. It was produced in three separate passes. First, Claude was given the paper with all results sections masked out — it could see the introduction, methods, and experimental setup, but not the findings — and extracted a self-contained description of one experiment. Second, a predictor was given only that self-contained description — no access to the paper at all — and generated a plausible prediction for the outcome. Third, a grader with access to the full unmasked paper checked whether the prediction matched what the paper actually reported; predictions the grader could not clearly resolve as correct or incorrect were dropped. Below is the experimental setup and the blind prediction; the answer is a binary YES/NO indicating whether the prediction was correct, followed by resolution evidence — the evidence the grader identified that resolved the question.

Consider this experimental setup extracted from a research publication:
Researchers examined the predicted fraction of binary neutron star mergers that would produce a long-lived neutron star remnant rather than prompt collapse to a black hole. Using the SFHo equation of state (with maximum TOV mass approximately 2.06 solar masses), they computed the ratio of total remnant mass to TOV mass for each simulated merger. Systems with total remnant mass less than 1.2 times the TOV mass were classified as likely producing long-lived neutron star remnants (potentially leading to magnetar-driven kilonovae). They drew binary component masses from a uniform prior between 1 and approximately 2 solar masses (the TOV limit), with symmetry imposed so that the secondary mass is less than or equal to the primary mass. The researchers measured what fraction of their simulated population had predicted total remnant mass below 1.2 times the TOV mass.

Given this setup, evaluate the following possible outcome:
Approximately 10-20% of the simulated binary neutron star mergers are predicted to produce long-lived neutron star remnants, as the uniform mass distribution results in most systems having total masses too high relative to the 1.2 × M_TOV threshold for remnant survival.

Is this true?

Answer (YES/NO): NO